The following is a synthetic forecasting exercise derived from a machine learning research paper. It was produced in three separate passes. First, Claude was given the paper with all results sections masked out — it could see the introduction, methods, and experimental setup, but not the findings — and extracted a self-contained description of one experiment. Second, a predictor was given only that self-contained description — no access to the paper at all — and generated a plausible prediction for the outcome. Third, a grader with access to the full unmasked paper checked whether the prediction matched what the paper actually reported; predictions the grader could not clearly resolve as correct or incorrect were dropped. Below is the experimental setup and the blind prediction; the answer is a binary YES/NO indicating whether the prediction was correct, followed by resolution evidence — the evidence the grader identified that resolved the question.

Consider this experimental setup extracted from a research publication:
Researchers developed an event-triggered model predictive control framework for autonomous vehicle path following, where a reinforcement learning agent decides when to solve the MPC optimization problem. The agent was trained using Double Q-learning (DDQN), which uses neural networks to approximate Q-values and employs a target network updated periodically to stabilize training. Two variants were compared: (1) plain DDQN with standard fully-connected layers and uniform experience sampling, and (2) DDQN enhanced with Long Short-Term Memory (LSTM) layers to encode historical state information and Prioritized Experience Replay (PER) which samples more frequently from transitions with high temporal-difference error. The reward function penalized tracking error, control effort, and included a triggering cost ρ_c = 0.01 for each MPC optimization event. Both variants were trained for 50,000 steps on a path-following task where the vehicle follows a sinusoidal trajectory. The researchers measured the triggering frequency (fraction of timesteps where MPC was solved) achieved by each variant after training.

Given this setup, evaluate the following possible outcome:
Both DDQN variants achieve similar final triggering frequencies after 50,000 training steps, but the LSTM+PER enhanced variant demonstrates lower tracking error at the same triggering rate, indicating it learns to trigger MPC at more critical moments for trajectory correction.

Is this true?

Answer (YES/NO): NO